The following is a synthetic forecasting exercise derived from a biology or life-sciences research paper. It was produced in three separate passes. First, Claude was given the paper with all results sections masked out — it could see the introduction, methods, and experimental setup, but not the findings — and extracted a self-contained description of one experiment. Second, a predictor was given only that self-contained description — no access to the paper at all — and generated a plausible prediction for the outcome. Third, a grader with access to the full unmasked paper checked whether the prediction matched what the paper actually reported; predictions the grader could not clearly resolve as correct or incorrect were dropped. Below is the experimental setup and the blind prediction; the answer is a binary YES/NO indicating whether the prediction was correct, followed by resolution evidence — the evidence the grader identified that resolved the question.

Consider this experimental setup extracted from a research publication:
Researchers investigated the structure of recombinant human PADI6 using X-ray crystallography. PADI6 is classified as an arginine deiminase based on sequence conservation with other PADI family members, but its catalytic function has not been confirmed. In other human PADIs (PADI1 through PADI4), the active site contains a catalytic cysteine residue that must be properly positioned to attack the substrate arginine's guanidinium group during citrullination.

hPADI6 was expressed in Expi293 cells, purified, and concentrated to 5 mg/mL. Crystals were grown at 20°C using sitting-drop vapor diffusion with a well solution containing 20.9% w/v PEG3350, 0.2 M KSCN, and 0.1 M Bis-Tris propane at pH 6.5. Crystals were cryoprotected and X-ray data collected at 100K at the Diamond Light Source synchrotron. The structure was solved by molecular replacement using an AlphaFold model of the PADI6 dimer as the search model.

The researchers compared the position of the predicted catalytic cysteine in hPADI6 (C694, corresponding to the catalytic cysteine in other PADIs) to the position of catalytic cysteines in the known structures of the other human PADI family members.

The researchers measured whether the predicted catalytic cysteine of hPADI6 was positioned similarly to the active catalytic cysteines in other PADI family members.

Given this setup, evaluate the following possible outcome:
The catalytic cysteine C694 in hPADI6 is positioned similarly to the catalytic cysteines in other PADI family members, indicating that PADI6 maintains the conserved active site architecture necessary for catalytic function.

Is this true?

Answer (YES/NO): NO